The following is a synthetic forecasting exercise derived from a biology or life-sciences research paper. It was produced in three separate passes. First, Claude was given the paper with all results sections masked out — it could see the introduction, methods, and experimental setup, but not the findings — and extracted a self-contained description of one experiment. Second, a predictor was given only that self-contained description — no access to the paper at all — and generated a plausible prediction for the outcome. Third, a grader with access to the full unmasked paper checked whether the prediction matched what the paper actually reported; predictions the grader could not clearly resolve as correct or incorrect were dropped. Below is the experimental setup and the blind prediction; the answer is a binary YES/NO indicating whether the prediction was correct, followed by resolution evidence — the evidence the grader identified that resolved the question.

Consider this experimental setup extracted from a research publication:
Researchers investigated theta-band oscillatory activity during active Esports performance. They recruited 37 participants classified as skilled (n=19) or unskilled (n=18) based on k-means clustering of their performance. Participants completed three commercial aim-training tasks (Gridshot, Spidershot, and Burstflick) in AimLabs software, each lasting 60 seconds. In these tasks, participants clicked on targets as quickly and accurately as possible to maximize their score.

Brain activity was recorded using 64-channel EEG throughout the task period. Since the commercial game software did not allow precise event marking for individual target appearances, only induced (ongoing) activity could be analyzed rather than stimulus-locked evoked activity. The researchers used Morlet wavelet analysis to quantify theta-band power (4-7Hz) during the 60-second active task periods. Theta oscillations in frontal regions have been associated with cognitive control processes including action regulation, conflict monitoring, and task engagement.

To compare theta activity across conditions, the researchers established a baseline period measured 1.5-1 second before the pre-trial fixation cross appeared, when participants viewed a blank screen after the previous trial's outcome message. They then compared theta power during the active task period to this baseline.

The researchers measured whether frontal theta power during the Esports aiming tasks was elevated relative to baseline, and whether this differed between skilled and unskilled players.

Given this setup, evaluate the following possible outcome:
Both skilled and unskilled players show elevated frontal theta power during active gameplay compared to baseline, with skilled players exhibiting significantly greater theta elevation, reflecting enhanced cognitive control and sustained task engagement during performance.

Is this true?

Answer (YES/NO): YES